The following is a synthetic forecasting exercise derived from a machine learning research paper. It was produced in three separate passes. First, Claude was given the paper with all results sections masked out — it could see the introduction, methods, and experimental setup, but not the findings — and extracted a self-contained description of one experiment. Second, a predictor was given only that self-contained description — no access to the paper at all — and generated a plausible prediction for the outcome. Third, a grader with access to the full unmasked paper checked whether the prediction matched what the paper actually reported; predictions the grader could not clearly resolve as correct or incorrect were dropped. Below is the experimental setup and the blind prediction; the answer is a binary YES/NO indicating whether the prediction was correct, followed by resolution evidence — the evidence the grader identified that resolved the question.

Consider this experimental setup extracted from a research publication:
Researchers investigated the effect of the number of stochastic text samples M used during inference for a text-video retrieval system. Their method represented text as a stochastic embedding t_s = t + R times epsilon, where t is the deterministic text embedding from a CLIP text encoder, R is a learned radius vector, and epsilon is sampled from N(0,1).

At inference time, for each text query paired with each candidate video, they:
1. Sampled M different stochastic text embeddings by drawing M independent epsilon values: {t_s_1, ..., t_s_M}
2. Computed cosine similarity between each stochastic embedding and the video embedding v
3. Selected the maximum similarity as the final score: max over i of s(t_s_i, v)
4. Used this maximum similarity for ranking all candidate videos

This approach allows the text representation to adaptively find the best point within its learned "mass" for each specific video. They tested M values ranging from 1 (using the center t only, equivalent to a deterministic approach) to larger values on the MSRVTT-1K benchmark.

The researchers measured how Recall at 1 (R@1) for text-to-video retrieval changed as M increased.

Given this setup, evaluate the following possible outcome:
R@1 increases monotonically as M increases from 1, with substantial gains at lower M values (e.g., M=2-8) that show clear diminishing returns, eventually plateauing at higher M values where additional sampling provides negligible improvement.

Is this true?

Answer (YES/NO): NO